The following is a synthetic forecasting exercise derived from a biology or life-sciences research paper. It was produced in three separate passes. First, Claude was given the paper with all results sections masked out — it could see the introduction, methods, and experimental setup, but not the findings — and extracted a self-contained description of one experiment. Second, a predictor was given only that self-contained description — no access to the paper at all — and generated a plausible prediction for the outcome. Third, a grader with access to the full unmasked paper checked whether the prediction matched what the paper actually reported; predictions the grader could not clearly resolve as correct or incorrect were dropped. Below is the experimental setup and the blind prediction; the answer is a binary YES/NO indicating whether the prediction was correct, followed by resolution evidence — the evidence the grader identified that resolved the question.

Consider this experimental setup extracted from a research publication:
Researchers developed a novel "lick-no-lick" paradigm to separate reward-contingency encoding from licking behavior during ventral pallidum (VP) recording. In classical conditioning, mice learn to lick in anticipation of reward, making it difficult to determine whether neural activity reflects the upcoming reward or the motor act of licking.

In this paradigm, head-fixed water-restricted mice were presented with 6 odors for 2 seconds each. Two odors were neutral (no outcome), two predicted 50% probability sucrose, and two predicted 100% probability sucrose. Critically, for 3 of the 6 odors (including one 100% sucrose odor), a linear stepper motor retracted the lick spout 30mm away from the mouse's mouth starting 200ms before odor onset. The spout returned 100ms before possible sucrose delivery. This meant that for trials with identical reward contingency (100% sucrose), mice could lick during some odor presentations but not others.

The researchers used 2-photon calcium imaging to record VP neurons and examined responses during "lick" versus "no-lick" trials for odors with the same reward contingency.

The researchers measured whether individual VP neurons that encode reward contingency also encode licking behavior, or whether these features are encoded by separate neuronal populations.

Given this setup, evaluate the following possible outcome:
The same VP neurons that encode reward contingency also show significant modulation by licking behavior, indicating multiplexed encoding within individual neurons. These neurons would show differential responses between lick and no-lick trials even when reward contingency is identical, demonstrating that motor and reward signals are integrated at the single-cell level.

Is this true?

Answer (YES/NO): NO